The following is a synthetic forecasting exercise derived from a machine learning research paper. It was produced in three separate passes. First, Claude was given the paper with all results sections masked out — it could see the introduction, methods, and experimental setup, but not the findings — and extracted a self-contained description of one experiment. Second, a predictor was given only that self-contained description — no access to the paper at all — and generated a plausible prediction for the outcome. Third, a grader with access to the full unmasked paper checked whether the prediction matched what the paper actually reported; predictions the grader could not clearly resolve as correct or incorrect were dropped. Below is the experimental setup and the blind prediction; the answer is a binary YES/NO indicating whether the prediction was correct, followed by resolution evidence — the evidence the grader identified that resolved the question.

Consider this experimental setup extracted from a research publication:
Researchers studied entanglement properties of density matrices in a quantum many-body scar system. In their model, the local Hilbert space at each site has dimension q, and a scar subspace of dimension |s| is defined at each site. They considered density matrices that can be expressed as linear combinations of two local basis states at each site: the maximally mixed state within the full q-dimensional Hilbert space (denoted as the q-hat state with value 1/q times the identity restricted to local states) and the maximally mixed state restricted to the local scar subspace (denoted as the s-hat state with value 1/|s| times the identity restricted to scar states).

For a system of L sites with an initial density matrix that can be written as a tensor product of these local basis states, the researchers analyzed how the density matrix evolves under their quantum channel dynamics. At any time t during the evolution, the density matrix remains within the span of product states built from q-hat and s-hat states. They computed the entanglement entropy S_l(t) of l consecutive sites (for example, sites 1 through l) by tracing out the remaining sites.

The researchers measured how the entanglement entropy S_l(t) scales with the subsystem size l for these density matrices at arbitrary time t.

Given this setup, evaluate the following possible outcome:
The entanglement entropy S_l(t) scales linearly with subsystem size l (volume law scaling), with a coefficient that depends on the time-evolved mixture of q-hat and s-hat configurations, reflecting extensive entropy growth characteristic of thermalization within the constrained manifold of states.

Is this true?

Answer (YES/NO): YES